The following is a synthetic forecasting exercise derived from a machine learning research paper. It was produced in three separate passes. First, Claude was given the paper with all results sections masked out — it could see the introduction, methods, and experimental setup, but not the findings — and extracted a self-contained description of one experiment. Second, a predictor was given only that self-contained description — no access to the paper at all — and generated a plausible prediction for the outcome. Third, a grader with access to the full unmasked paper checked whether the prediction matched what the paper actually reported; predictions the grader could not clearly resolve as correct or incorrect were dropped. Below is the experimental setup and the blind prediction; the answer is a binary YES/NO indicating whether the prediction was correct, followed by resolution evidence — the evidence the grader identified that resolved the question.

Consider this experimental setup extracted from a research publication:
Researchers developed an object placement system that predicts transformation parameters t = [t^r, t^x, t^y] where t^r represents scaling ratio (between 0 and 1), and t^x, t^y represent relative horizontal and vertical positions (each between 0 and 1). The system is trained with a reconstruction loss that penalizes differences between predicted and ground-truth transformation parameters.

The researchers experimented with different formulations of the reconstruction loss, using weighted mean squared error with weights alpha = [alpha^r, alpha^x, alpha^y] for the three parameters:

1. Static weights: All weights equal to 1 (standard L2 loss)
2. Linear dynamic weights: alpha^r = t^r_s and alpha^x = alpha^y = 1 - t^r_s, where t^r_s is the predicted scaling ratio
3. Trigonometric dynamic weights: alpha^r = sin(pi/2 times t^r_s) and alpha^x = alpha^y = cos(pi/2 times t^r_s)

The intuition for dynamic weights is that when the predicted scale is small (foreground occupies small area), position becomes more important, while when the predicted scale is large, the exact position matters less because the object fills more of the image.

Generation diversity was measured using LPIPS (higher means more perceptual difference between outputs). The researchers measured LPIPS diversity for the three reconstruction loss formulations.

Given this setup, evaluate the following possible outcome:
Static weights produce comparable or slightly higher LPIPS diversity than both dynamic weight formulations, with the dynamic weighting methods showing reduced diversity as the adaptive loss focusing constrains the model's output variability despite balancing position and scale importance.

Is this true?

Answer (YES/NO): NO